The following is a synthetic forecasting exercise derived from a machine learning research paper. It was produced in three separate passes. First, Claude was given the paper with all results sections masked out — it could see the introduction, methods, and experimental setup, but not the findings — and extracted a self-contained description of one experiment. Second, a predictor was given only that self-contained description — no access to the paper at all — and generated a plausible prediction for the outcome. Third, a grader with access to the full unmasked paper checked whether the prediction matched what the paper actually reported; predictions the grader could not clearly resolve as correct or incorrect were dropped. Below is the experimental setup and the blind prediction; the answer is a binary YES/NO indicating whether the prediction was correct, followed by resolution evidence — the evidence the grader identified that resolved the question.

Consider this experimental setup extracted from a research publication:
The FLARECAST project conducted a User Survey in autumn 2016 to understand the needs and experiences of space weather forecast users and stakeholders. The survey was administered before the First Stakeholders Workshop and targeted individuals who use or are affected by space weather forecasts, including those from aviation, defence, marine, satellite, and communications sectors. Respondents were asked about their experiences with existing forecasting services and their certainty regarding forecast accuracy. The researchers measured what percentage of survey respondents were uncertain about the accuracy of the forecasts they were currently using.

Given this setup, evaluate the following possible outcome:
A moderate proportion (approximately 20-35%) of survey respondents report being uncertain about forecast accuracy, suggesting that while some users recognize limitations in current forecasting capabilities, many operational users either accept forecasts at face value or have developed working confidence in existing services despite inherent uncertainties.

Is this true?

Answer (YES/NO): YES